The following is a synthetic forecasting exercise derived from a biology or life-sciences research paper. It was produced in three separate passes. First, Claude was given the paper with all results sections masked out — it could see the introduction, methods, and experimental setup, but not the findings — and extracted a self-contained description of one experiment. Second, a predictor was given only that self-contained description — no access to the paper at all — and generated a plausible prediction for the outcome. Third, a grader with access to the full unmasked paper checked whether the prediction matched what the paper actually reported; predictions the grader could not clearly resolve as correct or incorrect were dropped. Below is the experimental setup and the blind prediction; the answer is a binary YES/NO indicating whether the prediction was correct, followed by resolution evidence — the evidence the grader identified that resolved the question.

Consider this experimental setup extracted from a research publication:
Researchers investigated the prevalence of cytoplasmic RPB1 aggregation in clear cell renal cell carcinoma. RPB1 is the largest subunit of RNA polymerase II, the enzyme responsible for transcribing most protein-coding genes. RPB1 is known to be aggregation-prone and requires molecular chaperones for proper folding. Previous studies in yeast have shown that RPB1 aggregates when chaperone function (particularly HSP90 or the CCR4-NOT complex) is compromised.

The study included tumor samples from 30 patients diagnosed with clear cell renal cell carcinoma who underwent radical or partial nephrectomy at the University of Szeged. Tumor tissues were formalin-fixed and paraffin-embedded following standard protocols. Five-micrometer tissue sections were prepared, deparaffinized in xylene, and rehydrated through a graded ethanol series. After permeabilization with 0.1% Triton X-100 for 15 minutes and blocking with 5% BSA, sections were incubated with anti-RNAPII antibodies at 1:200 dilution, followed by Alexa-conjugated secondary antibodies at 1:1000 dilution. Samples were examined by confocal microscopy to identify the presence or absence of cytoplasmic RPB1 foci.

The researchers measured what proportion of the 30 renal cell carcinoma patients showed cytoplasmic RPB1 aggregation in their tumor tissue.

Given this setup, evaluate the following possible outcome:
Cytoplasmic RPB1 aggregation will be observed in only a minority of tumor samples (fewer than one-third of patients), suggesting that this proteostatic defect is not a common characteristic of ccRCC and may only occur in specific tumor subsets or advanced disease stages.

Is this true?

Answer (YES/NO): NO